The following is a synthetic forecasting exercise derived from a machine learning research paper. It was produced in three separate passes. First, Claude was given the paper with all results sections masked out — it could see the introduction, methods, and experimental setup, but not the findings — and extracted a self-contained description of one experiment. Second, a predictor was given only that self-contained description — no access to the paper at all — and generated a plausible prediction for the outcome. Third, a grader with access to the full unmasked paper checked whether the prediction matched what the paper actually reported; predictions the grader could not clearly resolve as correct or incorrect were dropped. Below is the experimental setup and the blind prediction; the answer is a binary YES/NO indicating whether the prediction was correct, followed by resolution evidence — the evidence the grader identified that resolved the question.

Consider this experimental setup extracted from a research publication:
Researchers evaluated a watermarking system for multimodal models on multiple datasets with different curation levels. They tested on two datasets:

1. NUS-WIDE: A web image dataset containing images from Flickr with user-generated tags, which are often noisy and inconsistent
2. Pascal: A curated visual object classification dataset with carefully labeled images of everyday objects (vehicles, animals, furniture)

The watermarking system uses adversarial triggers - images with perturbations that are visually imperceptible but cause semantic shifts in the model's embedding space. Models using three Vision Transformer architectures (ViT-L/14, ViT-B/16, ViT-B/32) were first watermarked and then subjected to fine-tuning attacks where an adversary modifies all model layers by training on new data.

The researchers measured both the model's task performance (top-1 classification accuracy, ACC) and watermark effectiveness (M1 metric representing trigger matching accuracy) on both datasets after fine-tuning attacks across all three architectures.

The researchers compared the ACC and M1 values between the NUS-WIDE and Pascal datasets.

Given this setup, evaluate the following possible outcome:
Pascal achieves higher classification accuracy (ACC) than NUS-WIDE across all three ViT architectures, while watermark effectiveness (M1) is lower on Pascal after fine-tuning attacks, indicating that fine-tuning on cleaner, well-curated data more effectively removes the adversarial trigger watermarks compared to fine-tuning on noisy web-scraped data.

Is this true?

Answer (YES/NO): NO